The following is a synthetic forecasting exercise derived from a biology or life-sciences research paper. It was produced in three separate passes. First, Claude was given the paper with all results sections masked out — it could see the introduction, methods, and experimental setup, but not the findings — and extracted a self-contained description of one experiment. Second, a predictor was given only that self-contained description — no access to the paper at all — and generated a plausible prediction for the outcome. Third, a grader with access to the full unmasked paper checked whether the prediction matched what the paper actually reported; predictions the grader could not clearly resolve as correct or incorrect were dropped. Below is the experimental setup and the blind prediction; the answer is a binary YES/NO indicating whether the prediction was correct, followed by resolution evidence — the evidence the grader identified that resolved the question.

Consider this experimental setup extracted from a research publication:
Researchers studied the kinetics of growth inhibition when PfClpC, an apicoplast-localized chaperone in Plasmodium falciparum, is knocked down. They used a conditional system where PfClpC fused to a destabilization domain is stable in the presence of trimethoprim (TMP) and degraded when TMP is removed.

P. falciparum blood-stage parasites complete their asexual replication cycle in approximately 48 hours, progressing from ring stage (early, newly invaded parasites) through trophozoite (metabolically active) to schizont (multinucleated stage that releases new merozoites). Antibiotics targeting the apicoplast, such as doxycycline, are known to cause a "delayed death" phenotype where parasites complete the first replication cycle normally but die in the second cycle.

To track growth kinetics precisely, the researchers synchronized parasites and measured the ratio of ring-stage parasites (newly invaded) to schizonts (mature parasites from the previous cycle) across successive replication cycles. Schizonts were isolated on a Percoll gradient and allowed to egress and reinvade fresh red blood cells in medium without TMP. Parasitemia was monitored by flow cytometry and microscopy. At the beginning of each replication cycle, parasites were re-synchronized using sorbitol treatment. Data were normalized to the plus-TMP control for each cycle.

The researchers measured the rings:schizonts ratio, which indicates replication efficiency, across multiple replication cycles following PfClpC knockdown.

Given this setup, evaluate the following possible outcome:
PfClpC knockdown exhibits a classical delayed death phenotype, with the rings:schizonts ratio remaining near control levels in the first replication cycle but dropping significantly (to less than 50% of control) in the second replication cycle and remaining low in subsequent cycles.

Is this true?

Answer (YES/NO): NO